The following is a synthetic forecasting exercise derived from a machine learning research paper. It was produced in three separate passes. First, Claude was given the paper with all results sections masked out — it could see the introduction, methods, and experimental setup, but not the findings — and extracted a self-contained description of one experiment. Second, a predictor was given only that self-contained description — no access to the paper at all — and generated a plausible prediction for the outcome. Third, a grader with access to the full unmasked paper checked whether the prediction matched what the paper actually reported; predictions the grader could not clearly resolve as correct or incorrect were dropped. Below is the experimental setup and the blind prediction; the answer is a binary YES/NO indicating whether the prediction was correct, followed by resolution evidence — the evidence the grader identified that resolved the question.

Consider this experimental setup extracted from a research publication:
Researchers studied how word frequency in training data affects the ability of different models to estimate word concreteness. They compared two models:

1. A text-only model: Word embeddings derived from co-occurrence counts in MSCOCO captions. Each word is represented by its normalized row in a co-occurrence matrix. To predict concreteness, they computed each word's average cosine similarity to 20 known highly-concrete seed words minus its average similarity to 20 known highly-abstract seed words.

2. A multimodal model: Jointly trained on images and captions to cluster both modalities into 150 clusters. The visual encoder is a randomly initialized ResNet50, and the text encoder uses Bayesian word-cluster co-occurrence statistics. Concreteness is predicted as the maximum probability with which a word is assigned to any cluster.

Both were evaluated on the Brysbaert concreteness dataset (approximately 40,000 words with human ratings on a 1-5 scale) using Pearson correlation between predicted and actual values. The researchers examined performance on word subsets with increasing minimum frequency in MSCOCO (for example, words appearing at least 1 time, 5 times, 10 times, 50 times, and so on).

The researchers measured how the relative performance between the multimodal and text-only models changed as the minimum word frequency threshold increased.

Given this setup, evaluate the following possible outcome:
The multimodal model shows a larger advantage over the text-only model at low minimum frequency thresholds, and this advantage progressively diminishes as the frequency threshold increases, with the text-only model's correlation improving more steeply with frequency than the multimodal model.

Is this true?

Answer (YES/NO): NO